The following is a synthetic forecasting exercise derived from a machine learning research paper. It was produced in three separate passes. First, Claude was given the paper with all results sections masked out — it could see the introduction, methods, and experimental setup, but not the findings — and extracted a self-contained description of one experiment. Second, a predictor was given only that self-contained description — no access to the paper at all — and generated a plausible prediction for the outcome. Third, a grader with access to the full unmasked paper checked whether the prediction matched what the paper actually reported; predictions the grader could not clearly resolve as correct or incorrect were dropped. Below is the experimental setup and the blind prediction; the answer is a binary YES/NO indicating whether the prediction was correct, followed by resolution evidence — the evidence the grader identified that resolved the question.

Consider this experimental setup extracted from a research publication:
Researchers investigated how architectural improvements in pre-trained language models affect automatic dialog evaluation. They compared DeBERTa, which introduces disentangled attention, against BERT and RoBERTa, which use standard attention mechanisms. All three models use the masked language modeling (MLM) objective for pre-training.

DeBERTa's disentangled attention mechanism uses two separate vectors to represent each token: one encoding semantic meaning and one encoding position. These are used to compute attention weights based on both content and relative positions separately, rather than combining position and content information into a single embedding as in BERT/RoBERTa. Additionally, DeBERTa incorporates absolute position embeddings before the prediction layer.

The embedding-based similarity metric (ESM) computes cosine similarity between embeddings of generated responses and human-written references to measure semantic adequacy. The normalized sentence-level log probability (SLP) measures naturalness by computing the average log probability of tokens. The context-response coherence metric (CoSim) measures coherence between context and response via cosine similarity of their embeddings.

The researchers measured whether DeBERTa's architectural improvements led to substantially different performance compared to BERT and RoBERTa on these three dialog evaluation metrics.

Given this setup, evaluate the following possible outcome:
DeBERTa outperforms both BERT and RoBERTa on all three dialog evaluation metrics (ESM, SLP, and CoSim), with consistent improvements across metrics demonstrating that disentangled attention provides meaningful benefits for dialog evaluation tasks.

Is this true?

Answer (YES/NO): NO